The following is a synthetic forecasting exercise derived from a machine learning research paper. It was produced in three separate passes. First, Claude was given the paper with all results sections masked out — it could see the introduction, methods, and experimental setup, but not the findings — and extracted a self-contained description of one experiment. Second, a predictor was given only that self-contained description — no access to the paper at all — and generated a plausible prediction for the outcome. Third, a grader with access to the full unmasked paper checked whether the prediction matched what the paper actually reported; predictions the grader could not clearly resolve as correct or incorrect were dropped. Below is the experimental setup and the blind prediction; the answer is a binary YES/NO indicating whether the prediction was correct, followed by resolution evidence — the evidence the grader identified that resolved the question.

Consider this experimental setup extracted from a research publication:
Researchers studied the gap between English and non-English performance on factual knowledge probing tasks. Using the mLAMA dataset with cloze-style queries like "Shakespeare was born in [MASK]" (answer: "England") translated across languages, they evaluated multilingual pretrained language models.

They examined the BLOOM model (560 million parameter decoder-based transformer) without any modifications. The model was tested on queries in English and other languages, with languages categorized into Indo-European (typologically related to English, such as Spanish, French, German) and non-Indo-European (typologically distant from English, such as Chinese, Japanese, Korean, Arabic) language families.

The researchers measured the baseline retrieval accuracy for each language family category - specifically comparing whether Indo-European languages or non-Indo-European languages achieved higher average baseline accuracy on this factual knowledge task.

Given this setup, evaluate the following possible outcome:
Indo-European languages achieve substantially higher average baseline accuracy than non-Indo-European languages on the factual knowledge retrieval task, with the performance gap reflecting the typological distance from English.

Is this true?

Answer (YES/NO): NO